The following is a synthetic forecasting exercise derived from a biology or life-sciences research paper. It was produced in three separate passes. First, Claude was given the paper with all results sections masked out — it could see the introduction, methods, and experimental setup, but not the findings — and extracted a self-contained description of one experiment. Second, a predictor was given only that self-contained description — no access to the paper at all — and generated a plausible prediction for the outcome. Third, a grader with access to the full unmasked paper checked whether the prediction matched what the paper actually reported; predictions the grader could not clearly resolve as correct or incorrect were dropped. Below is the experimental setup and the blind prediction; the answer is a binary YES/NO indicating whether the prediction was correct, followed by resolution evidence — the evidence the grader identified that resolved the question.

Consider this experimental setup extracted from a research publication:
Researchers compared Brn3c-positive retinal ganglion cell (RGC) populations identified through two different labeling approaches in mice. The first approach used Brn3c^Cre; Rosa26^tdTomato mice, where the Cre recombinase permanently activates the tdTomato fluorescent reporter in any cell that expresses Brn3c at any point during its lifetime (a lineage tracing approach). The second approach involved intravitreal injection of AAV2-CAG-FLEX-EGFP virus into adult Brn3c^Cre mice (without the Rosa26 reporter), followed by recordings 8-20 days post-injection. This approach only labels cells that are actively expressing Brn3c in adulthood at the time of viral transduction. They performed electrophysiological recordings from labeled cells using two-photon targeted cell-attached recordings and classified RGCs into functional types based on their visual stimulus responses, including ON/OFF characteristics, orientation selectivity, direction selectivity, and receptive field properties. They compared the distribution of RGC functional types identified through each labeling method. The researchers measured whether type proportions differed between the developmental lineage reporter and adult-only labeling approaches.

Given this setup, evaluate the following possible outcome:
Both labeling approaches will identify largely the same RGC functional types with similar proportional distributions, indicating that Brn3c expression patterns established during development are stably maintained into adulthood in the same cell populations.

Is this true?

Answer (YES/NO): YES